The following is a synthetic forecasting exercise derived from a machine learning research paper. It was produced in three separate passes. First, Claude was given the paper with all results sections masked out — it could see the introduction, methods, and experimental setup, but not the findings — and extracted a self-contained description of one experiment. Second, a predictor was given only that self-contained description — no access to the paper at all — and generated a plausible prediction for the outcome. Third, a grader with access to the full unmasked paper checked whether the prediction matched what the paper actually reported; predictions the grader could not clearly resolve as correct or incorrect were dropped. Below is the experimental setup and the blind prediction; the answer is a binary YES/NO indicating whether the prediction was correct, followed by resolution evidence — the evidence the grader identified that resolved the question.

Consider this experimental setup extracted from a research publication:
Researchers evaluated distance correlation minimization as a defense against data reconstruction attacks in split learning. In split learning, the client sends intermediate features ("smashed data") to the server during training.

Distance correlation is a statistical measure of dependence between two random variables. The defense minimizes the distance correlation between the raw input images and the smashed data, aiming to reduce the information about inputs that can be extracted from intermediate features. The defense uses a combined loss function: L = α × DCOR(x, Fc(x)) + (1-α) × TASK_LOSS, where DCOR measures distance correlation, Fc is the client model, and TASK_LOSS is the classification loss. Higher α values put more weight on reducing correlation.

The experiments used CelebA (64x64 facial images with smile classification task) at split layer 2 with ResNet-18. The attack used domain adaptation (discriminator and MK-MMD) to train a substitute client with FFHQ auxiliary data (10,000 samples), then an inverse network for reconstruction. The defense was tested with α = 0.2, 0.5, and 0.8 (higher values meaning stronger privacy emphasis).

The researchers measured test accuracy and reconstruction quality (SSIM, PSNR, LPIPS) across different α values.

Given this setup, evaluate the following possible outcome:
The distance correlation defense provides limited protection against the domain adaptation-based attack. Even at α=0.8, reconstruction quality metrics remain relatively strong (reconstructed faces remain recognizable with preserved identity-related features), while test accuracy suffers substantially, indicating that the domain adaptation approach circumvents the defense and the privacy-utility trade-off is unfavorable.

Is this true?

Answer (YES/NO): NO